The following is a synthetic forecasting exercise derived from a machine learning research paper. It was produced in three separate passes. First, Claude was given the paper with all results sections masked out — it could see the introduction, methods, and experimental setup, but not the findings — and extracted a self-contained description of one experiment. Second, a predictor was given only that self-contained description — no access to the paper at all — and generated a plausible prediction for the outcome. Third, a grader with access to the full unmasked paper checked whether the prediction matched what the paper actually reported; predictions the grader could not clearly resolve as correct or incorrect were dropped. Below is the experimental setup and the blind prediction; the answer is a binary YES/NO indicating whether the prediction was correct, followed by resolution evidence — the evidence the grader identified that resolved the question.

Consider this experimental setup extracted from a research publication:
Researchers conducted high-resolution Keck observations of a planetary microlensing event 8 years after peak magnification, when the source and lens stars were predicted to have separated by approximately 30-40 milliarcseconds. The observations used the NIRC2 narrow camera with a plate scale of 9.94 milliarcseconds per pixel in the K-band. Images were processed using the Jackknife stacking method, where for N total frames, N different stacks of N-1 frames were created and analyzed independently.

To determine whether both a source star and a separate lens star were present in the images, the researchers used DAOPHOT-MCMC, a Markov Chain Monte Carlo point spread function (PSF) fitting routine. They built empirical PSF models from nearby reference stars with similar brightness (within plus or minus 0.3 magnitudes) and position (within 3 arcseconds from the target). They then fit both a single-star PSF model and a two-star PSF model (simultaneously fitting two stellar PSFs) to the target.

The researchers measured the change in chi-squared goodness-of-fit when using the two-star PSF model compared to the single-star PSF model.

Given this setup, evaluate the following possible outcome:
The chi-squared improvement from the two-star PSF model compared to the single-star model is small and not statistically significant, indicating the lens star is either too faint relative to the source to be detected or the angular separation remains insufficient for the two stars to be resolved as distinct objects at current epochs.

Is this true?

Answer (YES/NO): NO